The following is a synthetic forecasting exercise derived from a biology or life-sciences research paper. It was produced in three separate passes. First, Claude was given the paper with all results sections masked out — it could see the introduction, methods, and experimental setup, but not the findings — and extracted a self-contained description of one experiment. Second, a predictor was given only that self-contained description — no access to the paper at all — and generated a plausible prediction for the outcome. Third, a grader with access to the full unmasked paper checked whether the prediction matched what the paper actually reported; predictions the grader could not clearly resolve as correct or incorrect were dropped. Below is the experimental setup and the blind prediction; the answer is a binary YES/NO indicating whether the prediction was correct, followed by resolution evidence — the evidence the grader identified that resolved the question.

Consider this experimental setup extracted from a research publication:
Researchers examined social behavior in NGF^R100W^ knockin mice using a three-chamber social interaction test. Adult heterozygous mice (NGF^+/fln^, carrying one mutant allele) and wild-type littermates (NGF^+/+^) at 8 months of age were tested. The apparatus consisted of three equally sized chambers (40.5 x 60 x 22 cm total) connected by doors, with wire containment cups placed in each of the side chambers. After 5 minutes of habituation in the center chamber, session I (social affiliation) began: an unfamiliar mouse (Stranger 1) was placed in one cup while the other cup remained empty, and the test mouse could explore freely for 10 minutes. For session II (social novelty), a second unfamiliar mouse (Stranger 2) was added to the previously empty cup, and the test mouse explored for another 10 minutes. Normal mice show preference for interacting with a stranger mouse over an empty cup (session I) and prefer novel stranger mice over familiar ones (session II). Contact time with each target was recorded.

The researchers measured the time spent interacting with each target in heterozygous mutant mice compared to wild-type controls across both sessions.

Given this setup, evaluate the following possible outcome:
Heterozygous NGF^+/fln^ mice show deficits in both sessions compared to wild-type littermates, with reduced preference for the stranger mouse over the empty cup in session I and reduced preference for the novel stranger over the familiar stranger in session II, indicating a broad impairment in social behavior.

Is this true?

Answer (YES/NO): NO